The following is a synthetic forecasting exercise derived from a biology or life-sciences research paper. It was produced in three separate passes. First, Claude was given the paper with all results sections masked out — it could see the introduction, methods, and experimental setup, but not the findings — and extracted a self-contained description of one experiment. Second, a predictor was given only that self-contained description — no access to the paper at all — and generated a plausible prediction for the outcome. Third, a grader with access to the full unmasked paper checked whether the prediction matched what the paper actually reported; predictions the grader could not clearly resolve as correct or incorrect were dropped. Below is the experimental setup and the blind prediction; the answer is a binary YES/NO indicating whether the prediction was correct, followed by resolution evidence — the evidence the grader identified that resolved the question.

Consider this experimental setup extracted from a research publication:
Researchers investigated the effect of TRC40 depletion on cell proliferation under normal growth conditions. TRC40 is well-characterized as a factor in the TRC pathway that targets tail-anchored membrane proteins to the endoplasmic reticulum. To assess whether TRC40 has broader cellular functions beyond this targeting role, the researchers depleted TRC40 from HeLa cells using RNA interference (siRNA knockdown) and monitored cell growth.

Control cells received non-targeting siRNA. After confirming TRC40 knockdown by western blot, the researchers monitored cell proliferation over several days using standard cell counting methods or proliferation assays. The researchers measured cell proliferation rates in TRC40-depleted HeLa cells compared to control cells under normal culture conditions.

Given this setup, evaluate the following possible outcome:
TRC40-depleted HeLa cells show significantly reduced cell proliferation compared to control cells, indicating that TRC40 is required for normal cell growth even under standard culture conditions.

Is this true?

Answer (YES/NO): YES